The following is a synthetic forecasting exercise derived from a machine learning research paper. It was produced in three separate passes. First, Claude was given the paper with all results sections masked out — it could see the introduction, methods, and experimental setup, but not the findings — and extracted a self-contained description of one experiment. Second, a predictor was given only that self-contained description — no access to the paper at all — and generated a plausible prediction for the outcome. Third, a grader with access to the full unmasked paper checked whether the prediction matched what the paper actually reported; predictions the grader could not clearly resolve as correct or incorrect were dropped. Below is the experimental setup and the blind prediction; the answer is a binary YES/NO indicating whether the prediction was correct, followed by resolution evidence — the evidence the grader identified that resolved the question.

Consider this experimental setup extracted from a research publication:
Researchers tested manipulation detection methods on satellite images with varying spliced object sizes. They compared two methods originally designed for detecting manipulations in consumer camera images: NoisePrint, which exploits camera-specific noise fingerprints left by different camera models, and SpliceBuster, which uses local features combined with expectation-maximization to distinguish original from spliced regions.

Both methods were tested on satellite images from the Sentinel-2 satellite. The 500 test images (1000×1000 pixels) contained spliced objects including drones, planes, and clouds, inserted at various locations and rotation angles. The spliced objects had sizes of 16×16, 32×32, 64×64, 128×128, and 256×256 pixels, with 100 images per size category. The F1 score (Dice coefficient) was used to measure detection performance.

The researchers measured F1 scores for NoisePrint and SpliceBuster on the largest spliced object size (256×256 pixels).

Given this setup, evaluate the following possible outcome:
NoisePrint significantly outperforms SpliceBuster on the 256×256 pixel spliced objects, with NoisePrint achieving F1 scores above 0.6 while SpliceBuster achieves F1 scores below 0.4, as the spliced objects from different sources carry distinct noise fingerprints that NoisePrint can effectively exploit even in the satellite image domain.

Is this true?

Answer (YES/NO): NO